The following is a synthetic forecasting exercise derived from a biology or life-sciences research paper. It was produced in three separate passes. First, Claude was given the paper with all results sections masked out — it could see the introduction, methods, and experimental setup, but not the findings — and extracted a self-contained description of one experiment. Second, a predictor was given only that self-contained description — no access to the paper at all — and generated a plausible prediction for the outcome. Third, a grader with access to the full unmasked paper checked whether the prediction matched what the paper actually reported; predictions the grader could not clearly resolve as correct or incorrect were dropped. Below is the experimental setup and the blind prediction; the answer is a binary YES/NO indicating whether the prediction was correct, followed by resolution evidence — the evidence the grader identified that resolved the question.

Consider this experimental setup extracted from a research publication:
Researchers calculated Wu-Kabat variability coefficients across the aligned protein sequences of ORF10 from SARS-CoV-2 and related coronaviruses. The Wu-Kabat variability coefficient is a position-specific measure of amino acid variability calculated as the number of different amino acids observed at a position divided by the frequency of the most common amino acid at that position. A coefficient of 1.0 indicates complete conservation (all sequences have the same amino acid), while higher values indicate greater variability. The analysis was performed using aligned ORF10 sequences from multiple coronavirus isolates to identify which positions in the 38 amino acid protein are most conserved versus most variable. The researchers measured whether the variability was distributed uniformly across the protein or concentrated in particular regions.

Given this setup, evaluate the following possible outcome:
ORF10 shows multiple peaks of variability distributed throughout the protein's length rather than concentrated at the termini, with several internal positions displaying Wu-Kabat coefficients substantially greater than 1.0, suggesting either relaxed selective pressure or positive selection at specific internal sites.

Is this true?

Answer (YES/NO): NO